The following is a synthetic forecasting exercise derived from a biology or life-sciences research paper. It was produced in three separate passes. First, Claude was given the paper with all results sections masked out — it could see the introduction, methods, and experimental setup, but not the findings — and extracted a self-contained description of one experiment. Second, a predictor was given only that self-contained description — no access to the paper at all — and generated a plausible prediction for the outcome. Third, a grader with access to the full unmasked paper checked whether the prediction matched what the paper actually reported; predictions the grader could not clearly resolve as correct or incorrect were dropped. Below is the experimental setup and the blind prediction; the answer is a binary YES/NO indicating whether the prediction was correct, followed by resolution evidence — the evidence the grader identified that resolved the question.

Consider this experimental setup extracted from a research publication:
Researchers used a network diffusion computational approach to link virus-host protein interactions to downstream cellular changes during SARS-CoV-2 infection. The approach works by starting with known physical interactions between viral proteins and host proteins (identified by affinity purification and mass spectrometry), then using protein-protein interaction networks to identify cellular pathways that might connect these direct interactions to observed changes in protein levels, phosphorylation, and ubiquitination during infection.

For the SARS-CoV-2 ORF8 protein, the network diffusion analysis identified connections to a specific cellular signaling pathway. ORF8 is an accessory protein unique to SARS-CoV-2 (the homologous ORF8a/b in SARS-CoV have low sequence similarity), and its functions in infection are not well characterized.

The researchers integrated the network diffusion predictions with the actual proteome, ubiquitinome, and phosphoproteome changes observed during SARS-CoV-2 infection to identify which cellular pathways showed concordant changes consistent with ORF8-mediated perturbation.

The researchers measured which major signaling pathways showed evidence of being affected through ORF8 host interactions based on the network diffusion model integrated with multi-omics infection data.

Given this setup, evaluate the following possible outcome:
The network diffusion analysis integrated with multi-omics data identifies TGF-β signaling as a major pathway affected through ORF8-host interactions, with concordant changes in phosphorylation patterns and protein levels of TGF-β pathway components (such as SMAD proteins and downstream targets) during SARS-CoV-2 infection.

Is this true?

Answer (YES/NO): YES